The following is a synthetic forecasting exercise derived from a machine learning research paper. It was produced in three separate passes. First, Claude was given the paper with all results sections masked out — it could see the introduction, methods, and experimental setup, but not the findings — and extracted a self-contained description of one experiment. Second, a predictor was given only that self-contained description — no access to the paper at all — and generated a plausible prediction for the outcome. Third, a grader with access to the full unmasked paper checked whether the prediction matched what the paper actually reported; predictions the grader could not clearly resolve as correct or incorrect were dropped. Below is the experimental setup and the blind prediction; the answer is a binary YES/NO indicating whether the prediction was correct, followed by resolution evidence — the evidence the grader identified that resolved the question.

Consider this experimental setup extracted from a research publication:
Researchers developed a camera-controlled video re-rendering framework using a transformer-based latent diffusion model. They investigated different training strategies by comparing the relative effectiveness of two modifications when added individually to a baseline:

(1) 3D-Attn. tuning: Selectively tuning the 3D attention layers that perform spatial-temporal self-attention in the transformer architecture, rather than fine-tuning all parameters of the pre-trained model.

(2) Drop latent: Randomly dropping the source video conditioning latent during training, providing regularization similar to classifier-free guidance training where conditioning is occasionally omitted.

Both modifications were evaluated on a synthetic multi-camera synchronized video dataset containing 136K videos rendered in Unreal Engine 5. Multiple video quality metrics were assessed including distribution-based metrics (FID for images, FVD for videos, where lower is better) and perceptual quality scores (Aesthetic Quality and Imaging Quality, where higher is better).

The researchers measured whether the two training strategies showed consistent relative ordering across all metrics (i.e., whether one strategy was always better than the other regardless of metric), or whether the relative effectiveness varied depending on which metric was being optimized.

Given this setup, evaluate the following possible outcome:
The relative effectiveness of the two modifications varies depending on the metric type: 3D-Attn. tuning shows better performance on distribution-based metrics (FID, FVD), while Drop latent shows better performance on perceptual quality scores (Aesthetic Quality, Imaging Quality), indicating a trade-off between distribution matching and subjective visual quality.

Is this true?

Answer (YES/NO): NO